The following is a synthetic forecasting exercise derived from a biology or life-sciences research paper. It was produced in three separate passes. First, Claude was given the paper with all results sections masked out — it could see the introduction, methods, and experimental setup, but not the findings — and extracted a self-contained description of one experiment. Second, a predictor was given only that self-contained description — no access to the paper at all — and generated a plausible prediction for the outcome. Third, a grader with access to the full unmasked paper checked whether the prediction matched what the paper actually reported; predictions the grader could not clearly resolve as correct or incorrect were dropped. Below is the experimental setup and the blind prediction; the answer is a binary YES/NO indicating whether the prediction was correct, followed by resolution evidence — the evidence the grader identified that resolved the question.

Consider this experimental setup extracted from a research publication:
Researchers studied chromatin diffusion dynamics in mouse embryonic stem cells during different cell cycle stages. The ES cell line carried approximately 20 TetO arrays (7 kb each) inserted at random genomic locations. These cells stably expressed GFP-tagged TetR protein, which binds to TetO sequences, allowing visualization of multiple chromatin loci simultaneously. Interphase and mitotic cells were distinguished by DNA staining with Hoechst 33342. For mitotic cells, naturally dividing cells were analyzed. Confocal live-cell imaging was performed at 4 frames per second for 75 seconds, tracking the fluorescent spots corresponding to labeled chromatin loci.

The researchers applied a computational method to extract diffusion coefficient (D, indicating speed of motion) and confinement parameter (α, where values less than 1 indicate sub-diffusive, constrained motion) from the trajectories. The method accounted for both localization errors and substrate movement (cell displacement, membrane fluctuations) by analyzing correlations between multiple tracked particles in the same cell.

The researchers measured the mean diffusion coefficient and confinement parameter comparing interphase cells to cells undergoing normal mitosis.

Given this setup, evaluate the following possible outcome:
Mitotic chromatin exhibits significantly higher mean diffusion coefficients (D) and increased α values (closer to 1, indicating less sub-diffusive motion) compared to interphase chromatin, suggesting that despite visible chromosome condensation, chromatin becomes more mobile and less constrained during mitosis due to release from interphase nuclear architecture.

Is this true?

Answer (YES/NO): NO